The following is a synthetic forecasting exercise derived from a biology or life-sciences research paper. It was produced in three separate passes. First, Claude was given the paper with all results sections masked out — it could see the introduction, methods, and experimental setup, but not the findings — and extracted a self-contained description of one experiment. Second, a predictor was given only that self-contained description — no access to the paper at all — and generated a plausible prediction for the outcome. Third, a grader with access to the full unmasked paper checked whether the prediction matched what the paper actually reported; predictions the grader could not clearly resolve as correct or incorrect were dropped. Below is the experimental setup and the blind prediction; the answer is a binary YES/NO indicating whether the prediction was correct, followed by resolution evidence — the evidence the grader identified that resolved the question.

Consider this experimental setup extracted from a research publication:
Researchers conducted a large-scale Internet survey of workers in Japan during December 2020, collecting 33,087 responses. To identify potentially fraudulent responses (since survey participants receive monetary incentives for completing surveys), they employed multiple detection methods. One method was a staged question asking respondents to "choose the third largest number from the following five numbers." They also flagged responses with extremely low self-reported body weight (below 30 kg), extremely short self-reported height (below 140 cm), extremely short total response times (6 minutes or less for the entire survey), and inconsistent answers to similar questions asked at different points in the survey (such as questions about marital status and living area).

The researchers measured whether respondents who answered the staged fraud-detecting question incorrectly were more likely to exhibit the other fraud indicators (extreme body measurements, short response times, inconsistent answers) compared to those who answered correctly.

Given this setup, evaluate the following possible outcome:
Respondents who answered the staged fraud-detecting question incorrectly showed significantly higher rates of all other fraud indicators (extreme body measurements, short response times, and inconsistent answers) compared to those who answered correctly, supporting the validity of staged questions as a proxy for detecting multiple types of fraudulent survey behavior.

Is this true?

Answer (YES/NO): YES